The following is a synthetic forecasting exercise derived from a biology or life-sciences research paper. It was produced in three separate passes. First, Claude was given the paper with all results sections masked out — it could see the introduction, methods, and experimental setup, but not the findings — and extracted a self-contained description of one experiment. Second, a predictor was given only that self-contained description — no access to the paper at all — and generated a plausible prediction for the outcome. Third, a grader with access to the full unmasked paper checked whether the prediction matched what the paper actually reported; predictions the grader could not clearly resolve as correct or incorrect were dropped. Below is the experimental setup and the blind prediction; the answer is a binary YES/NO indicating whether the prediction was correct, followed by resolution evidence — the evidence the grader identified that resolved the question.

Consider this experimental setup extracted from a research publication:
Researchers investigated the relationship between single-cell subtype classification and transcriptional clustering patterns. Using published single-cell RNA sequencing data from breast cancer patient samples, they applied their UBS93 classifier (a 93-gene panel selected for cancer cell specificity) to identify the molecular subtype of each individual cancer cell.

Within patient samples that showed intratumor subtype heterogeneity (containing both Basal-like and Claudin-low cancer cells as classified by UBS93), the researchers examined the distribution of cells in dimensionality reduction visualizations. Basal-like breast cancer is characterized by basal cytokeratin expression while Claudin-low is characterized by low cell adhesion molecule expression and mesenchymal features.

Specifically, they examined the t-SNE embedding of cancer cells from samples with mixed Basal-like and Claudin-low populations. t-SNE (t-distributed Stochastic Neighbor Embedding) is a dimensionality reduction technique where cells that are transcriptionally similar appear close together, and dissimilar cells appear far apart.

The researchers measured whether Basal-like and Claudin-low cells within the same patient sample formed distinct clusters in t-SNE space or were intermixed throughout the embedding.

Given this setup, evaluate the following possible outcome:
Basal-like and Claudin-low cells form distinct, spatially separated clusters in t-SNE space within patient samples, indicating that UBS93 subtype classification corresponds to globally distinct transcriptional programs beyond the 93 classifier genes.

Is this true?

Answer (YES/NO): YES